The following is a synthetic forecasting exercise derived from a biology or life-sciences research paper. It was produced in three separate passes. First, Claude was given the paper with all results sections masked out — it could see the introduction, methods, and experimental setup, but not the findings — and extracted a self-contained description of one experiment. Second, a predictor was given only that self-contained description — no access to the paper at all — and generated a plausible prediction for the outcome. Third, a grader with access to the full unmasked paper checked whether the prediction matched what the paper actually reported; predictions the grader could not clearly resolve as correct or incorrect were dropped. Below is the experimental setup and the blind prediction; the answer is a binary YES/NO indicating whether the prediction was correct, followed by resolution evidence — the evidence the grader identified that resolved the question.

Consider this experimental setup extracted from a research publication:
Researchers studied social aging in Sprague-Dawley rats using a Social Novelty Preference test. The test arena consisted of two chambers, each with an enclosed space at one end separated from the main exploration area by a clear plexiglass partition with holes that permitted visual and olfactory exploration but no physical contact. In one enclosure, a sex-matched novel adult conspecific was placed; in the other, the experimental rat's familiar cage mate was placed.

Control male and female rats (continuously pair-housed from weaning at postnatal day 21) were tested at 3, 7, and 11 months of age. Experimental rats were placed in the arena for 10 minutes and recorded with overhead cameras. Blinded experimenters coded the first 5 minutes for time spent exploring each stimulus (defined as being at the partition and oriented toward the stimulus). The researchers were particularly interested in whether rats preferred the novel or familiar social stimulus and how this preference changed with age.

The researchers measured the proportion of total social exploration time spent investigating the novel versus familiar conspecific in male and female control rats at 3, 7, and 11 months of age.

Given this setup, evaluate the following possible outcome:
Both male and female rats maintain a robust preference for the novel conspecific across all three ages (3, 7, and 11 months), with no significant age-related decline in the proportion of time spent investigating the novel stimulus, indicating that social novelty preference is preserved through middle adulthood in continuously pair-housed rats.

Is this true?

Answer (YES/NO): NO